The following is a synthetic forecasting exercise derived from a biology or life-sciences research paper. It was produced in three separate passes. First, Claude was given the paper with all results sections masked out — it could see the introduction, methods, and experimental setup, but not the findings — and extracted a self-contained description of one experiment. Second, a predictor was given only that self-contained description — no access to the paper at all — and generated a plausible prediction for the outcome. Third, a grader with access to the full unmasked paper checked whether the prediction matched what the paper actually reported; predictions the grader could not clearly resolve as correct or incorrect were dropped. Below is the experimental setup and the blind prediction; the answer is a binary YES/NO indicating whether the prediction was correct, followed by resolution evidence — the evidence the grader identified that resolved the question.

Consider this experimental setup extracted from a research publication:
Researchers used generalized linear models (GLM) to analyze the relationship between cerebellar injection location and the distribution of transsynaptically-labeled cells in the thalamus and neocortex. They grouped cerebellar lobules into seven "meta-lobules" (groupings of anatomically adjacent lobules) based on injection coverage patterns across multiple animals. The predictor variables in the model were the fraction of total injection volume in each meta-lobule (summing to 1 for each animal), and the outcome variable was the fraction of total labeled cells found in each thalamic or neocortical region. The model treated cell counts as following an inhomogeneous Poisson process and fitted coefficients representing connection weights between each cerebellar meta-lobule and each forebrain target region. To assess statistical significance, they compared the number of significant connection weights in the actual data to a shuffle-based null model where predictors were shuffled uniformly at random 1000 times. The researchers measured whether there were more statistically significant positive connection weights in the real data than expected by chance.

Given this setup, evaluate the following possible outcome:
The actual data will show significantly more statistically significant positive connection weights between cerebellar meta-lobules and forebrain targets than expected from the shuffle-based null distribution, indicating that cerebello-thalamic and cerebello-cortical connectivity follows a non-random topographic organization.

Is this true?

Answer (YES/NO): YES